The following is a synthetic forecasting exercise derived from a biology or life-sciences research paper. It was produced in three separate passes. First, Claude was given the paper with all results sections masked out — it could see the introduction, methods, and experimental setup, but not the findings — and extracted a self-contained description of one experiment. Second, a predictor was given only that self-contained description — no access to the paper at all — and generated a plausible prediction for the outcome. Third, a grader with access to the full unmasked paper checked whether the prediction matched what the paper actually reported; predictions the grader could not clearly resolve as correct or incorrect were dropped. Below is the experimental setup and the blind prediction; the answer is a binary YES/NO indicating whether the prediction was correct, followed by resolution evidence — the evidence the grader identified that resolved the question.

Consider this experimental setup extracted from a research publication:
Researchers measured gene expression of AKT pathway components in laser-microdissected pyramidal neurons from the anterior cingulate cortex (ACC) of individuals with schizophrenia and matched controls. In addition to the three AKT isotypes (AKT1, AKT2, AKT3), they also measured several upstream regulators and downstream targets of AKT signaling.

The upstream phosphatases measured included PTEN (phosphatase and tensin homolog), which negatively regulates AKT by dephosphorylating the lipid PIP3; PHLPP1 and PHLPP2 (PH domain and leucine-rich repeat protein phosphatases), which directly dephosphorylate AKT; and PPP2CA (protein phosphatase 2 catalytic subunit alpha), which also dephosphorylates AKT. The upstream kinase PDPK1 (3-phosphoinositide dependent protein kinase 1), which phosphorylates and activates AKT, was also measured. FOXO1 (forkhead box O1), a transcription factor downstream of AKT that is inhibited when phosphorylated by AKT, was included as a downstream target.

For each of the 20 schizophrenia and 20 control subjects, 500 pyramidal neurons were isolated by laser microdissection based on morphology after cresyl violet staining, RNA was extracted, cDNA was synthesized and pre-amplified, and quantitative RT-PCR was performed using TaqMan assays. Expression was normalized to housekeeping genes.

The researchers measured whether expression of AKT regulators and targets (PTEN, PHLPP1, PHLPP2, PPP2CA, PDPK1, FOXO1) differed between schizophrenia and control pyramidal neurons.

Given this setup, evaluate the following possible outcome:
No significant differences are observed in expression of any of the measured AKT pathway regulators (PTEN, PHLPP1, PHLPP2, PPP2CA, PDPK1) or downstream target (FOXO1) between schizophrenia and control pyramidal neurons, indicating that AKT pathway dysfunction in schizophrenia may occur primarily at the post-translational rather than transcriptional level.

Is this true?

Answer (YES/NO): NO